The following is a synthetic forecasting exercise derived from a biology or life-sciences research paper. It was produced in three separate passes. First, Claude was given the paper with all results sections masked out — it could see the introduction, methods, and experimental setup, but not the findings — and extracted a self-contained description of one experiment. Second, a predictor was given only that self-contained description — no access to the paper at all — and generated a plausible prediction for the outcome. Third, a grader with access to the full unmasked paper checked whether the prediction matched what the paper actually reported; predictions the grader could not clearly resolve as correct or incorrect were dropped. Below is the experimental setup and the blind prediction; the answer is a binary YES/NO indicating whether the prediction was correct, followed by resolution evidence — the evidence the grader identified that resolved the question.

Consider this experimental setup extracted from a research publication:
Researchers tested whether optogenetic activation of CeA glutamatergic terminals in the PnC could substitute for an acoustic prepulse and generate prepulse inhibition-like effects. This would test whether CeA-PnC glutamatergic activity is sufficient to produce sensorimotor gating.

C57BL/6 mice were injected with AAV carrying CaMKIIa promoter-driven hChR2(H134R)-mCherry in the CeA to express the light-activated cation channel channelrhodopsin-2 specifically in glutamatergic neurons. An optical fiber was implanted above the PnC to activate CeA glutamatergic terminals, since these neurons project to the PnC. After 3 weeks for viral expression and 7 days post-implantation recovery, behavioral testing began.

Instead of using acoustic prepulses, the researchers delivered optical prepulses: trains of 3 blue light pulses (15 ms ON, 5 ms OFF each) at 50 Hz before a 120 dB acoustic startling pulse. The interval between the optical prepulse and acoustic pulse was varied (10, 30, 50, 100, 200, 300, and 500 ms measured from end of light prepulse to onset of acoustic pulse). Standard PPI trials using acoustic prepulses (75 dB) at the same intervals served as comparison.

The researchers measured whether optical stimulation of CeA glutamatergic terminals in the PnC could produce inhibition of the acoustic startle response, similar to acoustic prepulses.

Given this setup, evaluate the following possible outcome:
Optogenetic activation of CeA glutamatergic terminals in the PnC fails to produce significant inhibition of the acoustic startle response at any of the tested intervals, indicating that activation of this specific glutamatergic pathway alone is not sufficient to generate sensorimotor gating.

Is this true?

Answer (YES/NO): NO